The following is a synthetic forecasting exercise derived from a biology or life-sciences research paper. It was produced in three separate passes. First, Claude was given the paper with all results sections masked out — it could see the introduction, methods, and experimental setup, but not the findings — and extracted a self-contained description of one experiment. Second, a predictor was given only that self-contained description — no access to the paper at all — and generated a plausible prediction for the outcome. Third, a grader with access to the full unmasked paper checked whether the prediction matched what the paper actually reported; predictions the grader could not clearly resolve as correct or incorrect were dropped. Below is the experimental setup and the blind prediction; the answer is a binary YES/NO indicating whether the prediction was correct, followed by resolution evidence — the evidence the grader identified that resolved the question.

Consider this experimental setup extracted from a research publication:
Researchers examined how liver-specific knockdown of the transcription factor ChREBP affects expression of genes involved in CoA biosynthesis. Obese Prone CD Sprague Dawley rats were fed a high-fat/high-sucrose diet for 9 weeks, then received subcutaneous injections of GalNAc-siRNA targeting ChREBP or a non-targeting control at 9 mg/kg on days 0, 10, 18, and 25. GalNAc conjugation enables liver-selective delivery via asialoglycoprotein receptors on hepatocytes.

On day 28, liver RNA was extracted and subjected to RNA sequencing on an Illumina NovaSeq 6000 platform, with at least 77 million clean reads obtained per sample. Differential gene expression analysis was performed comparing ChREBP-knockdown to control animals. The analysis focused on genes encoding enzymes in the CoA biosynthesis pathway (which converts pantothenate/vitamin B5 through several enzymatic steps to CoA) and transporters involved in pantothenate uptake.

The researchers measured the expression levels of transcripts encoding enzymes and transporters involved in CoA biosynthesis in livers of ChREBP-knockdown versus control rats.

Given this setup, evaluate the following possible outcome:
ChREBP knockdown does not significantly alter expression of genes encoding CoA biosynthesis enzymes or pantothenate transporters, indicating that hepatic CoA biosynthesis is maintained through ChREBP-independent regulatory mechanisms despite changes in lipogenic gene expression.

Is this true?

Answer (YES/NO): NO